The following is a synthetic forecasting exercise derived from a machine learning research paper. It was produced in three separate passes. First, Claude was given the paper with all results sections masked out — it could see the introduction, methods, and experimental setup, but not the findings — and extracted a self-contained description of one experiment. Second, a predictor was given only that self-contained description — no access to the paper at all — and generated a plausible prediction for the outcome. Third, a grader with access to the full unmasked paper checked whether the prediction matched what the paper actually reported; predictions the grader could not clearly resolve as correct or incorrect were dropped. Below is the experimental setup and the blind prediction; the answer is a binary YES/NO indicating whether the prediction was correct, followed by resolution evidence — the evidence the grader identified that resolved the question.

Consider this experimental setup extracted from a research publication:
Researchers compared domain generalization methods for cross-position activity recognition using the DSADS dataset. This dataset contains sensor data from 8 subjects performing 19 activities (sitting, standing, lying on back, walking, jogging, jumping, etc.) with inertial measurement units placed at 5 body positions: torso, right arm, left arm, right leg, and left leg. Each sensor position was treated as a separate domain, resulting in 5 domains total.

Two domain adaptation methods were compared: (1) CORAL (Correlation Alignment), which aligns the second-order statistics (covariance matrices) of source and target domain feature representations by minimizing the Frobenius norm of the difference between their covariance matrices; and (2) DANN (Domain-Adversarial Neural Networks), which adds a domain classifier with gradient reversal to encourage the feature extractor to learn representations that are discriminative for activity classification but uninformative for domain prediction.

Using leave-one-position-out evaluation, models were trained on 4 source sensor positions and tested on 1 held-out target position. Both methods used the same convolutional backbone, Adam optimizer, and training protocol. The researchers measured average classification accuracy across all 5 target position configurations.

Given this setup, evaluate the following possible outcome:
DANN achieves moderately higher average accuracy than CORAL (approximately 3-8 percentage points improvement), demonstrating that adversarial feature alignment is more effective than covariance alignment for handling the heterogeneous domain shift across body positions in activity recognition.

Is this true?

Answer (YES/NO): YES